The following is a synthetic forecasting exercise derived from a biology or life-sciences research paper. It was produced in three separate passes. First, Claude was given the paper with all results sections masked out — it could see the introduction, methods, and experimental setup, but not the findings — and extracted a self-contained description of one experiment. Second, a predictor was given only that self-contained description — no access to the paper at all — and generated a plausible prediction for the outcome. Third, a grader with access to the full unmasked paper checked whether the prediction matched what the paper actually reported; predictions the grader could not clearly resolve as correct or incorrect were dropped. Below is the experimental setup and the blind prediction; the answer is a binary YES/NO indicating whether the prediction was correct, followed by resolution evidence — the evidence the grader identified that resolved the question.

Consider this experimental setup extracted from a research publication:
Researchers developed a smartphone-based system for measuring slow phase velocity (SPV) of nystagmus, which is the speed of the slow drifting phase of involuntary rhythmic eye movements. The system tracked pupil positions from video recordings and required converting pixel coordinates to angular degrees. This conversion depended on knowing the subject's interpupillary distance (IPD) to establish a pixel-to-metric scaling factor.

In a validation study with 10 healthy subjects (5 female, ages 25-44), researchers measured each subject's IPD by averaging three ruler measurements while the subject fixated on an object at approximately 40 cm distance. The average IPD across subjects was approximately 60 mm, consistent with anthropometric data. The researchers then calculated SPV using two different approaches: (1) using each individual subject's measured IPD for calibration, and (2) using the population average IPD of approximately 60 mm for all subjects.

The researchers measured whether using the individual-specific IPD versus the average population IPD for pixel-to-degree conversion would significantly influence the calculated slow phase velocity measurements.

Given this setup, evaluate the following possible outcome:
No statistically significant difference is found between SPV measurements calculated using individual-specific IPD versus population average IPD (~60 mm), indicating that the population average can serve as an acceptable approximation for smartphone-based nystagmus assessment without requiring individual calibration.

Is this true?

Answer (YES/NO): YES